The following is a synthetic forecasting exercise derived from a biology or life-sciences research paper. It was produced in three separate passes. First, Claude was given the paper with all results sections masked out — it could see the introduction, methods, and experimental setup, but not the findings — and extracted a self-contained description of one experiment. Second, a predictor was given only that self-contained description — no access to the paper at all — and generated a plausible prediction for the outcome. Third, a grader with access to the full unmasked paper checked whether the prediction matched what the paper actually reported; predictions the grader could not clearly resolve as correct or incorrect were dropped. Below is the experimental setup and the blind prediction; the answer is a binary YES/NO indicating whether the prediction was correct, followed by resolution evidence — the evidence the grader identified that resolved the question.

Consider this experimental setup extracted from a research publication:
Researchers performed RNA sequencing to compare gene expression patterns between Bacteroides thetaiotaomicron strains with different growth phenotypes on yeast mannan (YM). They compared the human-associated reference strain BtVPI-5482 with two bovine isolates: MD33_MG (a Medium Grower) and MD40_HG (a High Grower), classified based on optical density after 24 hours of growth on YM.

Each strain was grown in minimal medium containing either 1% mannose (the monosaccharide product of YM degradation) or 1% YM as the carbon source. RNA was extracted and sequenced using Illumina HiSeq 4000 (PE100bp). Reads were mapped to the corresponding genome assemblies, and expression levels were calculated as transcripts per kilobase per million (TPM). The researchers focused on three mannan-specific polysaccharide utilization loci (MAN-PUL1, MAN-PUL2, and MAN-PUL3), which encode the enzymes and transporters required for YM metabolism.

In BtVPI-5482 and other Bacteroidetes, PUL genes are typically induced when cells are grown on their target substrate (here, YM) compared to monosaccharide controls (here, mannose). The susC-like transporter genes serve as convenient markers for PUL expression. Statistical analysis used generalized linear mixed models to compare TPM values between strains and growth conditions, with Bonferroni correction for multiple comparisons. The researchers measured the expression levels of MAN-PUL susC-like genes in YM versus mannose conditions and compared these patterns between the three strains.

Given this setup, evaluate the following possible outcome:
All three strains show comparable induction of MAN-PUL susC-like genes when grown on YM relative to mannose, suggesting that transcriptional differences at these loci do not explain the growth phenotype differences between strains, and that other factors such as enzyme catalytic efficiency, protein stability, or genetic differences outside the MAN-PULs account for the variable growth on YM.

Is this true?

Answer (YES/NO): NO